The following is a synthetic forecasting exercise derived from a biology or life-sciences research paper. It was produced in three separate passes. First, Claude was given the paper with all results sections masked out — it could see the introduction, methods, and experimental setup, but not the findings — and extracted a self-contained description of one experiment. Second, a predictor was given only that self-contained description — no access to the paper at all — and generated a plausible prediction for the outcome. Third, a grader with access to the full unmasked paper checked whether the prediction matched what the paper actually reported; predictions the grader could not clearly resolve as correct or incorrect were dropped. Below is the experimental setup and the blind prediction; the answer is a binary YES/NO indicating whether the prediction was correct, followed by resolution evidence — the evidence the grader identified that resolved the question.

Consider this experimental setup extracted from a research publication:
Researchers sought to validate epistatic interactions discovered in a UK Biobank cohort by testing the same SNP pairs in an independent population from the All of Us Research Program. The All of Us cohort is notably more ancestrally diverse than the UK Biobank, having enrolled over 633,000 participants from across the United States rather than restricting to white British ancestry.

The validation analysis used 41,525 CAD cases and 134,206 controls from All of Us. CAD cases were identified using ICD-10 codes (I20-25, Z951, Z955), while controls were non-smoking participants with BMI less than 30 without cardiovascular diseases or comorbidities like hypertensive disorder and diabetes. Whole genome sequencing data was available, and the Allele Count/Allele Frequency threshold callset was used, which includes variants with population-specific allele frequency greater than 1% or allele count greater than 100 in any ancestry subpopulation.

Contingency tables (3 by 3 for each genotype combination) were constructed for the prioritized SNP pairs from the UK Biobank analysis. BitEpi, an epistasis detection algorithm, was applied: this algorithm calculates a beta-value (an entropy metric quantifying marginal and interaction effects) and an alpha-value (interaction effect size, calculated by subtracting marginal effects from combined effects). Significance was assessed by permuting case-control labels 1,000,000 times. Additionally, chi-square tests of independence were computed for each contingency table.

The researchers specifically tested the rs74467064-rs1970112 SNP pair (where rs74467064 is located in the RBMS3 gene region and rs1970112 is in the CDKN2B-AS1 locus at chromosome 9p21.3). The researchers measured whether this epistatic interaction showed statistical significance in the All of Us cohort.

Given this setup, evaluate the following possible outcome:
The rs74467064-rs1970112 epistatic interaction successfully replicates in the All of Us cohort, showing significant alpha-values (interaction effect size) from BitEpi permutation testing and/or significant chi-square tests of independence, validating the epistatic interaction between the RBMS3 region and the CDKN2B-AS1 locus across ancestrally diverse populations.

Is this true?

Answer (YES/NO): NO